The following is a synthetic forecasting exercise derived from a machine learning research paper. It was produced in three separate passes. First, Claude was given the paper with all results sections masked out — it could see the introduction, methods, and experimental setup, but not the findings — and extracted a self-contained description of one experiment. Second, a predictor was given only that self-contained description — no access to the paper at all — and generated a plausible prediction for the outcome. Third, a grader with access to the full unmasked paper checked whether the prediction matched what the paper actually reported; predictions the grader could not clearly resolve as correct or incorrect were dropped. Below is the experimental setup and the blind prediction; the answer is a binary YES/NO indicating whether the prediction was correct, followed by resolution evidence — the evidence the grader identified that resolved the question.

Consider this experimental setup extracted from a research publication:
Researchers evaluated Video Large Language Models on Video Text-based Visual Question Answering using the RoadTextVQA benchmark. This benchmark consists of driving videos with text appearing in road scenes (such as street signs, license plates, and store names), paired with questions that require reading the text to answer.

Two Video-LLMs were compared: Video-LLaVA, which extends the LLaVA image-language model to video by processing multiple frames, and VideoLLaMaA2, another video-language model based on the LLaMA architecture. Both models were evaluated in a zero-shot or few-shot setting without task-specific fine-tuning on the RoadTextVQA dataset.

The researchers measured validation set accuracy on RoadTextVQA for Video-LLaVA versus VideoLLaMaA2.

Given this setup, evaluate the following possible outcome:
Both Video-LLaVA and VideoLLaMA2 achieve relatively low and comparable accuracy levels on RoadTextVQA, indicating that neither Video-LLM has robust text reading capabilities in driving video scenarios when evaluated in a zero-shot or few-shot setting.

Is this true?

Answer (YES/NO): NO